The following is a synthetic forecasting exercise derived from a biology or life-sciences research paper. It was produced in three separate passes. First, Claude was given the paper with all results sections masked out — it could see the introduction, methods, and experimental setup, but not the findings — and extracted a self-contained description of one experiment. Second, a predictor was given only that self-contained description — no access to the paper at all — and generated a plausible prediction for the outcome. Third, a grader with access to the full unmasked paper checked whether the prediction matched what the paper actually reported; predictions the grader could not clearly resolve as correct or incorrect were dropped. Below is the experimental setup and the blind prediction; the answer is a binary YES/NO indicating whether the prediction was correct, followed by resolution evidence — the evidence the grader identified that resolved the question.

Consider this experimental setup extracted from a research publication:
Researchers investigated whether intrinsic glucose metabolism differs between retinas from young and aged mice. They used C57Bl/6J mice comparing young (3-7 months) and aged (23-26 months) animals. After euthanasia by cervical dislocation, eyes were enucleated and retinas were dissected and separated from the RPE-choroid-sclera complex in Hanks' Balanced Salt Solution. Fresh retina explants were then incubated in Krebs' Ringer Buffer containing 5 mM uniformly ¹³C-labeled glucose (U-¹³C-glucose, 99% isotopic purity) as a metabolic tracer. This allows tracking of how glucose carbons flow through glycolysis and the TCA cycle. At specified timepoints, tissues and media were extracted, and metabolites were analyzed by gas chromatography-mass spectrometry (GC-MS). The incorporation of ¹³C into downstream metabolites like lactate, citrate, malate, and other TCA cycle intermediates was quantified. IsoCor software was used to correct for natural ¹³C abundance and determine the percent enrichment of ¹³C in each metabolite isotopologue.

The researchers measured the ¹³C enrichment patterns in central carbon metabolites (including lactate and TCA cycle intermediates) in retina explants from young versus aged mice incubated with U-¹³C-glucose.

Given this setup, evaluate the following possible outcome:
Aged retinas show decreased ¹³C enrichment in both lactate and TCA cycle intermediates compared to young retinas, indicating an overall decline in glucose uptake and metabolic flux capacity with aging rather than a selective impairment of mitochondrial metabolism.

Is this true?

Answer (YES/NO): NO